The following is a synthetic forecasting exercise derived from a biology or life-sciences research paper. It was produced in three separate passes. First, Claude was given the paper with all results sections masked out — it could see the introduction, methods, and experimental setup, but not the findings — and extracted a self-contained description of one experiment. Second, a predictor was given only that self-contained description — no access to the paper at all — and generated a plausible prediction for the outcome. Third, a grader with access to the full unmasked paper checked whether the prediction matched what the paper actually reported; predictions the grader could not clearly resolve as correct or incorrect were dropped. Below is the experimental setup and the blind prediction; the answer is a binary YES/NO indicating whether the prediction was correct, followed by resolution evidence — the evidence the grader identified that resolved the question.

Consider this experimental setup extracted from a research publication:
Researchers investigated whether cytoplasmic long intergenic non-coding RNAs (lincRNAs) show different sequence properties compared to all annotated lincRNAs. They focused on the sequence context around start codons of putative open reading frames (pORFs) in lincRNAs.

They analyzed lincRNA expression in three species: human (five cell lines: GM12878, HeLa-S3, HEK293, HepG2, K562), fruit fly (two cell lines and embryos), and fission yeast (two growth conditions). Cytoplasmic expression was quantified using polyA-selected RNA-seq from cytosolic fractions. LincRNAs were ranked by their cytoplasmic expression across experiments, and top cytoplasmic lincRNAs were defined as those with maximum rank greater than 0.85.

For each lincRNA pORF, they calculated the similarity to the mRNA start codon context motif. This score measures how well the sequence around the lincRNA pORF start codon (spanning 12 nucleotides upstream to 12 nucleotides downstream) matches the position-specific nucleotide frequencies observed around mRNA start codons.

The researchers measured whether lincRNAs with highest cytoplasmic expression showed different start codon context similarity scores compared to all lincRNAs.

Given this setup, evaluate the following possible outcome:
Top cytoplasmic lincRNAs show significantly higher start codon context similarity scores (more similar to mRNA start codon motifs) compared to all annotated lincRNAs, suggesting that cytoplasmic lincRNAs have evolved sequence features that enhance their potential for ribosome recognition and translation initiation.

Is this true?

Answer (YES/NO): NO